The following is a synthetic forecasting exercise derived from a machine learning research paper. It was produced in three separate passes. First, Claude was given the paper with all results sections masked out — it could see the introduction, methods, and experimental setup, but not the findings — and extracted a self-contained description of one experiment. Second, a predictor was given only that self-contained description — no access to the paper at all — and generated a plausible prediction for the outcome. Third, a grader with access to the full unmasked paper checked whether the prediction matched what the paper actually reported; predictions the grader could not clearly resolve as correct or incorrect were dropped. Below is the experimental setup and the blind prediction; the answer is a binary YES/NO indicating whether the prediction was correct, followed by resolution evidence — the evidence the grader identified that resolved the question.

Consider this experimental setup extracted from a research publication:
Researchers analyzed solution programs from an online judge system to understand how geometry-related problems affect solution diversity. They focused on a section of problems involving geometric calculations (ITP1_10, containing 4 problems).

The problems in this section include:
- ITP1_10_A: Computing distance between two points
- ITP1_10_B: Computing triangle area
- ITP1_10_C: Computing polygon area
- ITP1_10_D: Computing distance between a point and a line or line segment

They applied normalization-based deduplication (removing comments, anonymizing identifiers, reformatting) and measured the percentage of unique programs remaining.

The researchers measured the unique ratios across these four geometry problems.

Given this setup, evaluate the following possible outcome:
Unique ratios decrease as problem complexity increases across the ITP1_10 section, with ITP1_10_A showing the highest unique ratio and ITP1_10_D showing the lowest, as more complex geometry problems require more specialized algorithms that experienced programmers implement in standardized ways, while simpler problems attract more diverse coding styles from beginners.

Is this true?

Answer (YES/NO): NO